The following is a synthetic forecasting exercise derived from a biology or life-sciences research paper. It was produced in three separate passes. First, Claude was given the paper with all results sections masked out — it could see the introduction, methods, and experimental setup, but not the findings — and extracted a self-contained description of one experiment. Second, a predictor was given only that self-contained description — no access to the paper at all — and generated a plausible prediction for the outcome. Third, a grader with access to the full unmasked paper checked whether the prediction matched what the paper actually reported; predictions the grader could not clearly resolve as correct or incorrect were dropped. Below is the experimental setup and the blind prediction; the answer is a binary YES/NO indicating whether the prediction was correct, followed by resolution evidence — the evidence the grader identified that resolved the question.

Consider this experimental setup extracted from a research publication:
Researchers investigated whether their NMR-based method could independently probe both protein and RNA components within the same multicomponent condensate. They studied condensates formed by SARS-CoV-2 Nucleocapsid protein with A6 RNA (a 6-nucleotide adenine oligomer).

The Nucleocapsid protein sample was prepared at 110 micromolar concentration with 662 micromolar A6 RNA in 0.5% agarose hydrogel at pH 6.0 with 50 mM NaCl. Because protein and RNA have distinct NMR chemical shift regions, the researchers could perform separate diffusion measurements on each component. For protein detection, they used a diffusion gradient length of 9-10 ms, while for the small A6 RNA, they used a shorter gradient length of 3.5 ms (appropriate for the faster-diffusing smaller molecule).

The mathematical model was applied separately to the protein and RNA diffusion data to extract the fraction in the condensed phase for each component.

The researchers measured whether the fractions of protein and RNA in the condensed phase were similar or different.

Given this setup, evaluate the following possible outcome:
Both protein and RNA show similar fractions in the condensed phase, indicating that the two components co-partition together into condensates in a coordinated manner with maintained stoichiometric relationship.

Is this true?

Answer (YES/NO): YES